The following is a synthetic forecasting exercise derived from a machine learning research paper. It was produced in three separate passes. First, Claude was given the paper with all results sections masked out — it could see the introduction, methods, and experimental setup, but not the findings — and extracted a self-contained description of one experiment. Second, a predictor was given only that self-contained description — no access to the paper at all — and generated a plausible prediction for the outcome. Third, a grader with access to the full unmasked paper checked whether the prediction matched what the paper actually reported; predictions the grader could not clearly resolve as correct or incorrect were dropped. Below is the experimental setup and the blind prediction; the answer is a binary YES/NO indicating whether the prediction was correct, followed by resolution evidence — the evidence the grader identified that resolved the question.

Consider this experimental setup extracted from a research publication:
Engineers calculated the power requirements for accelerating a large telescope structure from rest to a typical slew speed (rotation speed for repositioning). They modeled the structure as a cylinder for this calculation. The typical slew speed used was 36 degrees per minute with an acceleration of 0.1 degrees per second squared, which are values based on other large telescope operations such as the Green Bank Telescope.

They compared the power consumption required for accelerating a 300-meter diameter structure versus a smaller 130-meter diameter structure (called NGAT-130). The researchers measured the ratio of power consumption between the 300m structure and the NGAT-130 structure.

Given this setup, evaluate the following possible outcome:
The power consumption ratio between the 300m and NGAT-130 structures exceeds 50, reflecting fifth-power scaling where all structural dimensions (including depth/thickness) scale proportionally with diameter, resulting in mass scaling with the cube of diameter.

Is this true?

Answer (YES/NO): NO